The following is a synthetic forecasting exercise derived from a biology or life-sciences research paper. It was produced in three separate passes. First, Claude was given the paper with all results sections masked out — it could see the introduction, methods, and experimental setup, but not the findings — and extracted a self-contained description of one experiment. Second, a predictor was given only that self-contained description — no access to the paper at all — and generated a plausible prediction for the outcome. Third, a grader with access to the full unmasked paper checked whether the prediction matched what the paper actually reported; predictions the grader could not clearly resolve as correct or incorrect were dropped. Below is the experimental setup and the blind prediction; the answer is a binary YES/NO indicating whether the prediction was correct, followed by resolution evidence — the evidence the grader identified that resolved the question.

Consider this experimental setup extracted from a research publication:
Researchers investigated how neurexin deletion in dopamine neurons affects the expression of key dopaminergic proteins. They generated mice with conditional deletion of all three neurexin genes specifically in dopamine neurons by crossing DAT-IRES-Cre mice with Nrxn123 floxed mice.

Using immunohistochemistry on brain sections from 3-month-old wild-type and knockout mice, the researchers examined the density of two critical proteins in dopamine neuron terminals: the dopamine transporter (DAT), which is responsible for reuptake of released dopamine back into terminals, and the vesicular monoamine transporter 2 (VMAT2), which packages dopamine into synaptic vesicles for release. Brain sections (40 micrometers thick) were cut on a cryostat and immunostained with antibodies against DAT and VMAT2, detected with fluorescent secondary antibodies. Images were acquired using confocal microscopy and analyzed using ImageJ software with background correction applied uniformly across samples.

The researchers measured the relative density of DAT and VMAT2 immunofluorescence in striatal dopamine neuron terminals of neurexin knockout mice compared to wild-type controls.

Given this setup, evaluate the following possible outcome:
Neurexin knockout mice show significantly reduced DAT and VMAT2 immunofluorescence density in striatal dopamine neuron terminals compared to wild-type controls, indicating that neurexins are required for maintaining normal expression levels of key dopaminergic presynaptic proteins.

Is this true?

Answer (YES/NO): NO